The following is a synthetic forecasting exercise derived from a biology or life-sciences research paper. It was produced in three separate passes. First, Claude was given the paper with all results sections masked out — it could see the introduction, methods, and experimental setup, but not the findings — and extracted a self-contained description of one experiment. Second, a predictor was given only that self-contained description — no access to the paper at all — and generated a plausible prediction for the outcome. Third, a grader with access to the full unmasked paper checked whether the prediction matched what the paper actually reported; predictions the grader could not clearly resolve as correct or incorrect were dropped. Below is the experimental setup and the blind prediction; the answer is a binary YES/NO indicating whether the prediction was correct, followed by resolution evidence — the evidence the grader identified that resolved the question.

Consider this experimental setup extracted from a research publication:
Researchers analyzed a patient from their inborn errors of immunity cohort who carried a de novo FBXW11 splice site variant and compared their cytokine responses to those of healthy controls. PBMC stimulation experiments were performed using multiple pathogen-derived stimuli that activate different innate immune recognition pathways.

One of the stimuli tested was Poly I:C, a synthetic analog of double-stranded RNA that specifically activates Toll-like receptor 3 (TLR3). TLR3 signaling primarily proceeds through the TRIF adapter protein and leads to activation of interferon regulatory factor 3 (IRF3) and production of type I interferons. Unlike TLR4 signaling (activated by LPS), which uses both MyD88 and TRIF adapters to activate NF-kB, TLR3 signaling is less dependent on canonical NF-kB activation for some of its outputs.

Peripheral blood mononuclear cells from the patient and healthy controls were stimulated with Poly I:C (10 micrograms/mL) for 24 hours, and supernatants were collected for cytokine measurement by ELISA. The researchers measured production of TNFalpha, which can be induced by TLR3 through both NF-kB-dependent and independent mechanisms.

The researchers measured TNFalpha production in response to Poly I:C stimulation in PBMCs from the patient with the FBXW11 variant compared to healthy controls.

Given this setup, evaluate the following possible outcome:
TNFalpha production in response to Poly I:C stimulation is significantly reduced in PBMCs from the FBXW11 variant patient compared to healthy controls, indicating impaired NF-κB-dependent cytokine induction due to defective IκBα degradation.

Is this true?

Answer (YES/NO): NO